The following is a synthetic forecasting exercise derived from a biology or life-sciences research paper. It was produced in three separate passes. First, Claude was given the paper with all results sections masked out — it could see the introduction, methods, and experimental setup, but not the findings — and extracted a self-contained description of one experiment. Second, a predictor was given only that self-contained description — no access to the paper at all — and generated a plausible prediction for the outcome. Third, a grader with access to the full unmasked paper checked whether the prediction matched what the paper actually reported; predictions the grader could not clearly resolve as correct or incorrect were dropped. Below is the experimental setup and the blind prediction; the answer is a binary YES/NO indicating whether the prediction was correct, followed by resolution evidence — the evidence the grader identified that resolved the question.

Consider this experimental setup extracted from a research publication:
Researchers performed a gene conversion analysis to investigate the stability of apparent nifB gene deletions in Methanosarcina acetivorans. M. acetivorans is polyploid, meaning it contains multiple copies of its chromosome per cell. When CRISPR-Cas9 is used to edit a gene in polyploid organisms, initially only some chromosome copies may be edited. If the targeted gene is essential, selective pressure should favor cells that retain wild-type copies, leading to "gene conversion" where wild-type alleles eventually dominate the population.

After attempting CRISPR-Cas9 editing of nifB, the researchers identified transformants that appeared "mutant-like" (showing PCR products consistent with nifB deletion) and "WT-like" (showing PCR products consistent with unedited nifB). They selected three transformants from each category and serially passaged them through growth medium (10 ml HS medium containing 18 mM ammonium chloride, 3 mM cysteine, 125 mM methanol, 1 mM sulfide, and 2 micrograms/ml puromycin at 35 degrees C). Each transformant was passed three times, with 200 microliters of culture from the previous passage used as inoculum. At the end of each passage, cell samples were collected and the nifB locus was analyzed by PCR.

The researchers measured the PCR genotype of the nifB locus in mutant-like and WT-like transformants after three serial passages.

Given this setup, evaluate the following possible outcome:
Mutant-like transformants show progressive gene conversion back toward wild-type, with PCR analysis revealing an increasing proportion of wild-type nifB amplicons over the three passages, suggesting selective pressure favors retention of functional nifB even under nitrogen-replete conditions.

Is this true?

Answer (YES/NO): YES